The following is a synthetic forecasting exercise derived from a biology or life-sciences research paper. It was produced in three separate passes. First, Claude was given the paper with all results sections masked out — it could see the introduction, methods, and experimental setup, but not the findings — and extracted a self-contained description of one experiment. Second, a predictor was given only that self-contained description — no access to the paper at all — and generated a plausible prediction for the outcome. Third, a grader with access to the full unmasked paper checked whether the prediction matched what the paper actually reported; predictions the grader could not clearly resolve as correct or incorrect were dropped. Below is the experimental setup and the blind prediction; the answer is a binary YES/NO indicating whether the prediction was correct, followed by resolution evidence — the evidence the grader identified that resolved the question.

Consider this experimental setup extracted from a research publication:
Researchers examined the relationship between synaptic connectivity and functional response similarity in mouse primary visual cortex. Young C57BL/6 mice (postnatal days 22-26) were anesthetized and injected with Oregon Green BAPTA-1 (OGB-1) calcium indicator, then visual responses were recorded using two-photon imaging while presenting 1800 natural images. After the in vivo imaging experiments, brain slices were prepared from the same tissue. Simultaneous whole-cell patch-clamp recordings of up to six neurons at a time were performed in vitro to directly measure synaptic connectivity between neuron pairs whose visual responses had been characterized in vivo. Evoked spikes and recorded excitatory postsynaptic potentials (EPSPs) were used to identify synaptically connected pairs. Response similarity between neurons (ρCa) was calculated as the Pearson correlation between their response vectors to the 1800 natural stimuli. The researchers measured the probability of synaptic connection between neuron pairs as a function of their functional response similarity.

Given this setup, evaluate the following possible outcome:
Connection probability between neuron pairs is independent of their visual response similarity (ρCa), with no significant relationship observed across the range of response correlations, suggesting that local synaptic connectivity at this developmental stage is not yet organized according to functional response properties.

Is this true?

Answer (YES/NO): NO